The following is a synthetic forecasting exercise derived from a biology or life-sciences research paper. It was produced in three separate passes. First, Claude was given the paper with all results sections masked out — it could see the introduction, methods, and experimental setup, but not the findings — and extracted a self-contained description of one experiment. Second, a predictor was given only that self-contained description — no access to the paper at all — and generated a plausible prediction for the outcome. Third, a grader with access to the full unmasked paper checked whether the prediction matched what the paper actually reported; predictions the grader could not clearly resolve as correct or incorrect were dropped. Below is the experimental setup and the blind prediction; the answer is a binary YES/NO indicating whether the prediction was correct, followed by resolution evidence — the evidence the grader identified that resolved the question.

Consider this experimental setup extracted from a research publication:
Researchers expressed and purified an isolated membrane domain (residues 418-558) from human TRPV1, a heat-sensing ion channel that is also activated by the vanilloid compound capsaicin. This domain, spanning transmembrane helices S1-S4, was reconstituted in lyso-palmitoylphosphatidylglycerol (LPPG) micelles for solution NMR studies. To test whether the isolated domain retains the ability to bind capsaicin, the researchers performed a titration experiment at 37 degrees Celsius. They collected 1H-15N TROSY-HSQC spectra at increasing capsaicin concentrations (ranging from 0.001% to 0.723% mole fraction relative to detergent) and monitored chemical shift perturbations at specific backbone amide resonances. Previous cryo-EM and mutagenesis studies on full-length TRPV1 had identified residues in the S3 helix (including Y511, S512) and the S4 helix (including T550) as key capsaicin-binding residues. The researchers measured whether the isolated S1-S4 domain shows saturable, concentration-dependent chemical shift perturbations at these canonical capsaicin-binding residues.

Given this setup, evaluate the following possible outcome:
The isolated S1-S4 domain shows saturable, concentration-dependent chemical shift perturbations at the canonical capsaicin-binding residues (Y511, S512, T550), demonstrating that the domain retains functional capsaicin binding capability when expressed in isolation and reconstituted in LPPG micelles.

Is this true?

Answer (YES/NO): YES